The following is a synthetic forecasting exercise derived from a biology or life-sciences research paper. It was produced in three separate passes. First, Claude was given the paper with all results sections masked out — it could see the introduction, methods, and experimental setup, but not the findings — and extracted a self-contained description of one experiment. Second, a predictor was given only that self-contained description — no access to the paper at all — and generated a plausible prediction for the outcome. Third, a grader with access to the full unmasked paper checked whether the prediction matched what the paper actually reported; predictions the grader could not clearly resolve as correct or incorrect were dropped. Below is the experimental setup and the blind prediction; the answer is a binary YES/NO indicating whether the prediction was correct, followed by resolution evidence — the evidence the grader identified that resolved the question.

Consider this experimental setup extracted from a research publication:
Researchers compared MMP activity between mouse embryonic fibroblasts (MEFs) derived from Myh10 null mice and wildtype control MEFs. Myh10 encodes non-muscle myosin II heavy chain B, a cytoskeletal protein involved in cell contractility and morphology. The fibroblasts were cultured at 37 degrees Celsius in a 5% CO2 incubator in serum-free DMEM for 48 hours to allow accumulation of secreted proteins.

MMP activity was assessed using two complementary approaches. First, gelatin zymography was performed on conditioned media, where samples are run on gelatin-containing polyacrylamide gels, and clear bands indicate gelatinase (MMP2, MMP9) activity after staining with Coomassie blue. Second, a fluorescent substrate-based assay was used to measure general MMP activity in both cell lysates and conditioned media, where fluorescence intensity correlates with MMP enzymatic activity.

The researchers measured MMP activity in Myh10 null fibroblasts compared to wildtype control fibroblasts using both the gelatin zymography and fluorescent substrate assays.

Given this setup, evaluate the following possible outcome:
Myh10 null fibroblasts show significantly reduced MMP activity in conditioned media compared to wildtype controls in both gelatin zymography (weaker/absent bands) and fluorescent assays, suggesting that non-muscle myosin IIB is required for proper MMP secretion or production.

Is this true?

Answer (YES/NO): NO